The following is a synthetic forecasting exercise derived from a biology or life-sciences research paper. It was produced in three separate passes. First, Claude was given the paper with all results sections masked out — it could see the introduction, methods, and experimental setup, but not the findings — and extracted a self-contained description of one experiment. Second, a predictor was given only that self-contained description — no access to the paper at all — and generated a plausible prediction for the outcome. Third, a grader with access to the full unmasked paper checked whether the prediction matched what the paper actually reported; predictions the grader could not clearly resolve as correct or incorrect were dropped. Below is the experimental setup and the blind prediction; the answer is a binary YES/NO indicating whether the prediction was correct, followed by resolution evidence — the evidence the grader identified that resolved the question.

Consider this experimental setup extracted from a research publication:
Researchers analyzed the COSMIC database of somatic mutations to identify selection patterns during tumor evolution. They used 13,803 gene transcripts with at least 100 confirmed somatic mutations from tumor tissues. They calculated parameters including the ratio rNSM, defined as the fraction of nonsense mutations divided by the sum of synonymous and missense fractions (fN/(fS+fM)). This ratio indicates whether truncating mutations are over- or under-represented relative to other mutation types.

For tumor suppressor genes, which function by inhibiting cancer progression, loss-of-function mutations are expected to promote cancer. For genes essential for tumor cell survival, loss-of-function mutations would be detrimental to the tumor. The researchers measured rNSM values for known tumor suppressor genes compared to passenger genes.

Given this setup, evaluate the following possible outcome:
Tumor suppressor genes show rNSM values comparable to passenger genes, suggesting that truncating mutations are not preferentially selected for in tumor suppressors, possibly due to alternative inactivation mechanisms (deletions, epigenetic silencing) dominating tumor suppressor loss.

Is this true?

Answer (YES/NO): NO